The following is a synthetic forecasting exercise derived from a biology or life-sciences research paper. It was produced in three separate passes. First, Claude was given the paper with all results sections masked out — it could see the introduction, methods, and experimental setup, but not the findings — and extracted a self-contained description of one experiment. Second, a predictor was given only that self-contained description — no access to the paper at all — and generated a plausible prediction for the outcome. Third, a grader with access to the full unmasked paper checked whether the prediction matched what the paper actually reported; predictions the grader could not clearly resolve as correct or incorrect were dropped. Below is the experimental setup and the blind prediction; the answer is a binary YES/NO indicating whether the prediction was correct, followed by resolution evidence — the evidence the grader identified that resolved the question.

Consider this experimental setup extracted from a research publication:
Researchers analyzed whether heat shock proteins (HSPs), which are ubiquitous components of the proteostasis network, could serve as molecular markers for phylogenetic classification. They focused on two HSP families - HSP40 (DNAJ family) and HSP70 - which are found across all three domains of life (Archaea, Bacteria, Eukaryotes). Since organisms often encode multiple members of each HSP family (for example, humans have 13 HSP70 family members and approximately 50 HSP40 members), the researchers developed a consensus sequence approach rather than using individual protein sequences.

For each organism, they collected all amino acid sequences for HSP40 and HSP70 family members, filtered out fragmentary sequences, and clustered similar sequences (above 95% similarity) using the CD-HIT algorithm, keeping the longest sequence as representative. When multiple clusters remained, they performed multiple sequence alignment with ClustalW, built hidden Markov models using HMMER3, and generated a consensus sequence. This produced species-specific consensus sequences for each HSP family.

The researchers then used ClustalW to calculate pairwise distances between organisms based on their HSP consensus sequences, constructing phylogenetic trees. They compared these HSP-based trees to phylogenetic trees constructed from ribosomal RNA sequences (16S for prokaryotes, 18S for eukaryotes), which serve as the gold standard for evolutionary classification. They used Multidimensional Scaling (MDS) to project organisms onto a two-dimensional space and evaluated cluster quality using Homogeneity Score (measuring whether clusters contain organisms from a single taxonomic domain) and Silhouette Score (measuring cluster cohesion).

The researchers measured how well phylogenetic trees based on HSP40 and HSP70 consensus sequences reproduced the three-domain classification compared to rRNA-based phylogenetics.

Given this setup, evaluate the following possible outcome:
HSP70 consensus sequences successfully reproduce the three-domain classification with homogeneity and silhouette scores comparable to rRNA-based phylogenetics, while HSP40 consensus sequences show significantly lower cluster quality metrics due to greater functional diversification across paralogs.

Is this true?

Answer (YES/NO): NO